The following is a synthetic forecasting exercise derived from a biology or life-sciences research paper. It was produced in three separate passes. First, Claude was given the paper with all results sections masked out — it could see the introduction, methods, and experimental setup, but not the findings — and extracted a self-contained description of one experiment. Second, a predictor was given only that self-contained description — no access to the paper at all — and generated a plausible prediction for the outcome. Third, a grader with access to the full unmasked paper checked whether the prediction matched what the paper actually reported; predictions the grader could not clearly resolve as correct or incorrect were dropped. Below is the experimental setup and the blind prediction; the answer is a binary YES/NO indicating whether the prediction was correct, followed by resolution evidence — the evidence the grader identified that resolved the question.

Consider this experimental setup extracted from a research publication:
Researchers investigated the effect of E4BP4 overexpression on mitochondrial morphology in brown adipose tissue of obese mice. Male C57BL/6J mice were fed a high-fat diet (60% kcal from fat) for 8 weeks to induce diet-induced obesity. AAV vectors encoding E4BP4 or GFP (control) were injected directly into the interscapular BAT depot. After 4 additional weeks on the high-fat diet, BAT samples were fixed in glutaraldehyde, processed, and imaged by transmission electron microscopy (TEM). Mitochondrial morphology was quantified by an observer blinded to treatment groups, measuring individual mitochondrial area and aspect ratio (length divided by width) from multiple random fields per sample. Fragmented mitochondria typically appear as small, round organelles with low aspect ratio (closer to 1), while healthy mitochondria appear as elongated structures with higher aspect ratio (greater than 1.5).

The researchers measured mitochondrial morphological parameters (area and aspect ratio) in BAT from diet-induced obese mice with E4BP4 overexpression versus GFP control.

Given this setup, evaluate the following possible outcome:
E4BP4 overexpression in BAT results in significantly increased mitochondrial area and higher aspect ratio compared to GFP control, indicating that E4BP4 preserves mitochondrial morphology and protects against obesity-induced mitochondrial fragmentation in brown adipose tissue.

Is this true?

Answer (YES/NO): YES